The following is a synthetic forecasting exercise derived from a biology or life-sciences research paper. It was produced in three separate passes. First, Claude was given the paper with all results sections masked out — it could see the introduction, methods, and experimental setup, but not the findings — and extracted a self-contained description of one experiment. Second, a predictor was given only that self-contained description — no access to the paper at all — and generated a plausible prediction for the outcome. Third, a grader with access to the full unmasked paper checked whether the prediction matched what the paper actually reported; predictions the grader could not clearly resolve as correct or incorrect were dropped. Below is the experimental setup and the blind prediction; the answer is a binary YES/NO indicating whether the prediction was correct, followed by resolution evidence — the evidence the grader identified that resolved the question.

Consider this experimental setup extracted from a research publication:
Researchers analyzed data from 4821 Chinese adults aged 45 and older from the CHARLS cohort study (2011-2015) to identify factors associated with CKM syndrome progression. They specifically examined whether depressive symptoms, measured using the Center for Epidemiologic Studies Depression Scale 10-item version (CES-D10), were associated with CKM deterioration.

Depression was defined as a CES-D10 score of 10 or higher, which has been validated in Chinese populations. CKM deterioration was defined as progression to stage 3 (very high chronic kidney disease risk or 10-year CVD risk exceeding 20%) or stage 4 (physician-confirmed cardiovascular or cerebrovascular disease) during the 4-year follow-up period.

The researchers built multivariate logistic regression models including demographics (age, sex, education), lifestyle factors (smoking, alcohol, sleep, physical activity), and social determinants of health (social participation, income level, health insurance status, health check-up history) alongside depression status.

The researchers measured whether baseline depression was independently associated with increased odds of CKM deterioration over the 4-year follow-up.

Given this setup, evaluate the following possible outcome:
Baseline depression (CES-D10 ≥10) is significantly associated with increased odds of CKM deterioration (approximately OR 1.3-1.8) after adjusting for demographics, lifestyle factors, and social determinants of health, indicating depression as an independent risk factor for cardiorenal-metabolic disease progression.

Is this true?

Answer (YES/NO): YES